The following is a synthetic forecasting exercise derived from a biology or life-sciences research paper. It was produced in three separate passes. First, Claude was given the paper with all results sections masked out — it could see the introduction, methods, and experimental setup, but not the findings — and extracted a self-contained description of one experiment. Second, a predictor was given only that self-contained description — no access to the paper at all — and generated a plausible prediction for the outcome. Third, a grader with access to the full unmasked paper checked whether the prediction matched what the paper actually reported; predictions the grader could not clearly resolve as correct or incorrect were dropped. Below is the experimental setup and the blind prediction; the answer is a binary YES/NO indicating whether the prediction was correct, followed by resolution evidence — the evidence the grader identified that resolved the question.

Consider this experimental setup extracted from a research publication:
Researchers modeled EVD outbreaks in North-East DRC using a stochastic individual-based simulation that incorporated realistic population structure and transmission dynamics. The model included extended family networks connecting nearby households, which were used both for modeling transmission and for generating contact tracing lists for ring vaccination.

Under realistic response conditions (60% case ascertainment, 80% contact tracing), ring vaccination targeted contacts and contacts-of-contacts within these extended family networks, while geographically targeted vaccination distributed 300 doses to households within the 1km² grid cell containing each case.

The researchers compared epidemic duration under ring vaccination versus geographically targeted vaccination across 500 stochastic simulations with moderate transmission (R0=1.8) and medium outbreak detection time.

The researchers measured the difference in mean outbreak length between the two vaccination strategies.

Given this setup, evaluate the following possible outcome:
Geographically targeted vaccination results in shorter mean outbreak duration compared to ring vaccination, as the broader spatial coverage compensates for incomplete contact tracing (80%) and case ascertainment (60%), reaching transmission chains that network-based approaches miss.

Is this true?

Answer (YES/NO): NO